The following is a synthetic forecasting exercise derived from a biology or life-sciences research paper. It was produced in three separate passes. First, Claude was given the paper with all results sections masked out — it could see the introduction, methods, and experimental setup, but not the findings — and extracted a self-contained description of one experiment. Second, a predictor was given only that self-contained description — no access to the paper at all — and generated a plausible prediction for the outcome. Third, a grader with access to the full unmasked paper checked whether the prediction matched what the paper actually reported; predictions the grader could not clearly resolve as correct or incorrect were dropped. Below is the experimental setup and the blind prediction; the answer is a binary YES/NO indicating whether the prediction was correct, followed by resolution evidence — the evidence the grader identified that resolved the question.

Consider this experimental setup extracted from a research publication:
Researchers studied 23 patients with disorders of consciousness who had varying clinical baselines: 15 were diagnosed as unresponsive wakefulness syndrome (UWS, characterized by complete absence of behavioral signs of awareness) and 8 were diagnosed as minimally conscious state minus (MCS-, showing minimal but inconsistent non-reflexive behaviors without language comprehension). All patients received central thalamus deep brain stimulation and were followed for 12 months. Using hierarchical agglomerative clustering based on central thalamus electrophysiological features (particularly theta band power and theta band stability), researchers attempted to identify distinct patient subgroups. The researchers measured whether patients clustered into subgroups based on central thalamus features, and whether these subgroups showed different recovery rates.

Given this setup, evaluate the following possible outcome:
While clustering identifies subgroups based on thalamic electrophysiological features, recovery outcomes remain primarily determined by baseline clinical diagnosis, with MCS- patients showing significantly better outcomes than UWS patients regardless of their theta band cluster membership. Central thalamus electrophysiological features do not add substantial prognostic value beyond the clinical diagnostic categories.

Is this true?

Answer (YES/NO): NO